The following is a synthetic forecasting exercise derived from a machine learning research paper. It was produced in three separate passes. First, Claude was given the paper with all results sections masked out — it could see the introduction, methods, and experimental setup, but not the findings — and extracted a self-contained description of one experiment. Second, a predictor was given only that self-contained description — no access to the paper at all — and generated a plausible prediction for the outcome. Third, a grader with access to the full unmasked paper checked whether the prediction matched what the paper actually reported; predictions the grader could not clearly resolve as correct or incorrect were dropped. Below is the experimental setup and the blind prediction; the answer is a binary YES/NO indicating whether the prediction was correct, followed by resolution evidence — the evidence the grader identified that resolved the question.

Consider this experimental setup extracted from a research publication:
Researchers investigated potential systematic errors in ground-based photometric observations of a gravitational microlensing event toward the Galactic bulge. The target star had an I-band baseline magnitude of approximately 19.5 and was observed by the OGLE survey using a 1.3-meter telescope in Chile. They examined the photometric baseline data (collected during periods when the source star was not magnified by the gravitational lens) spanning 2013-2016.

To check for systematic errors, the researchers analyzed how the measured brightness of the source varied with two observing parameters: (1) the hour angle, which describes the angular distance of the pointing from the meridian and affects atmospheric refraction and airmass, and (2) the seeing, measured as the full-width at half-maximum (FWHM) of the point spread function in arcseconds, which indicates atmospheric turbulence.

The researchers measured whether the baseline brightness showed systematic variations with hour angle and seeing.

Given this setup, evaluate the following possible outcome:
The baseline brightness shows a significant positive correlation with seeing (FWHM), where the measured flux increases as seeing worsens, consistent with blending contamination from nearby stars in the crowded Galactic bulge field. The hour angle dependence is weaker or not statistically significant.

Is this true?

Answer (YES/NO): NO